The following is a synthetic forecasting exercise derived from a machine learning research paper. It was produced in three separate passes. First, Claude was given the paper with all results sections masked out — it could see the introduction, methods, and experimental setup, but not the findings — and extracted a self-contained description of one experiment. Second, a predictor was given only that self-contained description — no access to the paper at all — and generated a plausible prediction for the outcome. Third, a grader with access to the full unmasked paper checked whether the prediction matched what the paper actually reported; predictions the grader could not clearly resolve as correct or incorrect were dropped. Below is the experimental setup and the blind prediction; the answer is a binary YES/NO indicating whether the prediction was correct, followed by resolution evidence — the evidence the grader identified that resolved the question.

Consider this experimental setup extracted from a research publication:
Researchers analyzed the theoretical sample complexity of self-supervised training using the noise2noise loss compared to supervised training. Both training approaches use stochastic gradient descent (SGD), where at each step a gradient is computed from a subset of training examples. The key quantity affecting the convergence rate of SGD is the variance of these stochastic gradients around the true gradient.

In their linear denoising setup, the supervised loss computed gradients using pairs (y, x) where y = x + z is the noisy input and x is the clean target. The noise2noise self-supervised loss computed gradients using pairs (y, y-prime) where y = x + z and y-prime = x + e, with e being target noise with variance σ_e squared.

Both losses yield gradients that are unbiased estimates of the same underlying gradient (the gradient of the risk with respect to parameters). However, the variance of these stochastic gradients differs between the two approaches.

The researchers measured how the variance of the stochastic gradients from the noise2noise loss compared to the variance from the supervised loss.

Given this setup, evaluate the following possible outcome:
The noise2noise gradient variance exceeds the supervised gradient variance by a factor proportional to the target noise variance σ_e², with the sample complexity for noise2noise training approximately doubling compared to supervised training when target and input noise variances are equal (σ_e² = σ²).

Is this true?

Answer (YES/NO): NO